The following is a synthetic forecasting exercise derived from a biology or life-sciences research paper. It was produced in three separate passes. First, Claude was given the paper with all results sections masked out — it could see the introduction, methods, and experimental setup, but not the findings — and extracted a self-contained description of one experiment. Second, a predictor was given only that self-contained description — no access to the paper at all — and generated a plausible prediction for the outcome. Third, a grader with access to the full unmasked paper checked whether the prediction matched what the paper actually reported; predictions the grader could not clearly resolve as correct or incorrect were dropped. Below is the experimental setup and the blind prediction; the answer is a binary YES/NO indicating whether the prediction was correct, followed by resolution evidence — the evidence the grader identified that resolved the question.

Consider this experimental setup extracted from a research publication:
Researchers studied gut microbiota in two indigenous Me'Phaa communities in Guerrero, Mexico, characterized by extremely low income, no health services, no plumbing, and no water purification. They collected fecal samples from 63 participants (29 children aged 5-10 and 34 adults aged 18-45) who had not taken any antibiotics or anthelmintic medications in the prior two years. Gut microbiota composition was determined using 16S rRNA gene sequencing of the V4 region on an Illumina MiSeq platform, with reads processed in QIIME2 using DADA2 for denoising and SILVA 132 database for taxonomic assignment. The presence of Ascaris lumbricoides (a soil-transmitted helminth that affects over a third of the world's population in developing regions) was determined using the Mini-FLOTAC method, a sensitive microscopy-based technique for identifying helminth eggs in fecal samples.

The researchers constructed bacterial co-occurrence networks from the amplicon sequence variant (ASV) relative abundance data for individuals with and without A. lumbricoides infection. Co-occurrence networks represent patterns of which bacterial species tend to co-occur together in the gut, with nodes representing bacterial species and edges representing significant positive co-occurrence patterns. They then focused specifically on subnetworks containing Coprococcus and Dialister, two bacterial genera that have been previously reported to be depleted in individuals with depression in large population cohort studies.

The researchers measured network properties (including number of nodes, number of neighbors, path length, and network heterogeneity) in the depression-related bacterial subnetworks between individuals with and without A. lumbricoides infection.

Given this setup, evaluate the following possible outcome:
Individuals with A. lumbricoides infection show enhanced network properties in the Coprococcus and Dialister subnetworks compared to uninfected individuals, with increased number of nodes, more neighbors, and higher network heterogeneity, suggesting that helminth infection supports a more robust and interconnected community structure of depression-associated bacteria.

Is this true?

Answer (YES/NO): NO